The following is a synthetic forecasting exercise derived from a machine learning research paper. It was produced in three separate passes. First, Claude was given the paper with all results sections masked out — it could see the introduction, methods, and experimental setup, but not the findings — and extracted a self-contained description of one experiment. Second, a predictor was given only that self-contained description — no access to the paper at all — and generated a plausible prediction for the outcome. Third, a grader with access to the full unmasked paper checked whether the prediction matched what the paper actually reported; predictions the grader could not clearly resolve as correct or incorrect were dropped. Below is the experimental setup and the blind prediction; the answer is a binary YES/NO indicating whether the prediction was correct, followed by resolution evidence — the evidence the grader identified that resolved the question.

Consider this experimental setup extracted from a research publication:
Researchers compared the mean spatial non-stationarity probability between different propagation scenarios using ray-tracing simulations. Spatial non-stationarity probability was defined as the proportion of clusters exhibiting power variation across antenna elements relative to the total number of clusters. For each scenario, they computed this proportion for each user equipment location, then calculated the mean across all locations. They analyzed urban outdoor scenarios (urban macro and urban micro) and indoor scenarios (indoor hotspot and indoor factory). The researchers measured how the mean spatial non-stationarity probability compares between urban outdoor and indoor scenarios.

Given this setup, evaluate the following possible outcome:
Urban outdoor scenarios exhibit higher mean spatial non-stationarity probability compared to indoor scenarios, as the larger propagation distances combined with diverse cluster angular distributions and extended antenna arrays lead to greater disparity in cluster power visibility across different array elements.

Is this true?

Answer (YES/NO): YES